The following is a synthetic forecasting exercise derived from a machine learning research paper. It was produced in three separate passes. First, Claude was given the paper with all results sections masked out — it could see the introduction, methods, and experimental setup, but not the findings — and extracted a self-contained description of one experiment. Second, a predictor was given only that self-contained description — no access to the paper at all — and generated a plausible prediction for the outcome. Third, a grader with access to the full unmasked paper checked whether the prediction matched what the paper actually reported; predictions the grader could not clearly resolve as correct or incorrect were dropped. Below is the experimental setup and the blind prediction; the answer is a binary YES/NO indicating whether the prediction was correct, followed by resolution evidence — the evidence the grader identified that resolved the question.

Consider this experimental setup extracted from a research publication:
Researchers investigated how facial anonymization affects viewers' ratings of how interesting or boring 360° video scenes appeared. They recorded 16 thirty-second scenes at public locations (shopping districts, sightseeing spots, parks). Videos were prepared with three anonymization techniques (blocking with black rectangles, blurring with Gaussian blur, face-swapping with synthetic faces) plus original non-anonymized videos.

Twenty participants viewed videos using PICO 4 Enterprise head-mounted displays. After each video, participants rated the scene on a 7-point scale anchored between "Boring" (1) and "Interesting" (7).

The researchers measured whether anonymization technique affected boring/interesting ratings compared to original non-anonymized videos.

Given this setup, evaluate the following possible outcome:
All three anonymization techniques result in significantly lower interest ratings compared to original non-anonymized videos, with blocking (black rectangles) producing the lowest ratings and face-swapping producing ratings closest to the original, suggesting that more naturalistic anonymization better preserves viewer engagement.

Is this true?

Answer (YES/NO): NO